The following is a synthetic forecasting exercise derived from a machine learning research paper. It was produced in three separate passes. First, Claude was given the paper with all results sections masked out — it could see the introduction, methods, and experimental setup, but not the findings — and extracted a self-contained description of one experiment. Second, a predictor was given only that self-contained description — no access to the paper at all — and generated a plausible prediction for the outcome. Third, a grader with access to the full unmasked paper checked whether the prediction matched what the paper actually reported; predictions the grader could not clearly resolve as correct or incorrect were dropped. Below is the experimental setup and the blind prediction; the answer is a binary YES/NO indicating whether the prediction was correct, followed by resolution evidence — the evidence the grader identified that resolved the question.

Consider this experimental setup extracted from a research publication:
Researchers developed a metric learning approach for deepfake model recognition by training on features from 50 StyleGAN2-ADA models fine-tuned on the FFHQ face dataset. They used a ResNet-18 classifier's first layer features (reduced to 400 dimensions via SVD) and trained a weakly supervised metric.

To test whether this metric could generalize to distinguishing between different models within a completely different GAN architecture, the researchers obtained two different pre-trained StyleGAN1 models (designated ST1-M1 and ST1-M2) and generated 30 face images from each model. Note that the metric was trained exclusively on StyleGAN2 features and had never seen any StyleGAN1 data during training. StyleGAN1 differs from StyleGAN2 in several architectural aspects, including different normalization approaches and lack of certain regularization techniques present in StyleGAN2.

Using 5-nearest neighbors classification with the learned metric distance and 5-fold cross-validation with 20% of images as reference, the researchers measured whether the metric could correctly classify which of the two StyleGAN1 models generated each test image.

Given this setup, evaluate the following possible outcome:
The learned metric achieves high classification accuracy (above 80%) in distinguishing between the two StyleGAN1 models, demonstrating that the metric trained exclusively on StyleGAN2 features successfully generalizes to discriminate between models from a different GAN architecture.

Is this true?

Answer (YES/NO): YES